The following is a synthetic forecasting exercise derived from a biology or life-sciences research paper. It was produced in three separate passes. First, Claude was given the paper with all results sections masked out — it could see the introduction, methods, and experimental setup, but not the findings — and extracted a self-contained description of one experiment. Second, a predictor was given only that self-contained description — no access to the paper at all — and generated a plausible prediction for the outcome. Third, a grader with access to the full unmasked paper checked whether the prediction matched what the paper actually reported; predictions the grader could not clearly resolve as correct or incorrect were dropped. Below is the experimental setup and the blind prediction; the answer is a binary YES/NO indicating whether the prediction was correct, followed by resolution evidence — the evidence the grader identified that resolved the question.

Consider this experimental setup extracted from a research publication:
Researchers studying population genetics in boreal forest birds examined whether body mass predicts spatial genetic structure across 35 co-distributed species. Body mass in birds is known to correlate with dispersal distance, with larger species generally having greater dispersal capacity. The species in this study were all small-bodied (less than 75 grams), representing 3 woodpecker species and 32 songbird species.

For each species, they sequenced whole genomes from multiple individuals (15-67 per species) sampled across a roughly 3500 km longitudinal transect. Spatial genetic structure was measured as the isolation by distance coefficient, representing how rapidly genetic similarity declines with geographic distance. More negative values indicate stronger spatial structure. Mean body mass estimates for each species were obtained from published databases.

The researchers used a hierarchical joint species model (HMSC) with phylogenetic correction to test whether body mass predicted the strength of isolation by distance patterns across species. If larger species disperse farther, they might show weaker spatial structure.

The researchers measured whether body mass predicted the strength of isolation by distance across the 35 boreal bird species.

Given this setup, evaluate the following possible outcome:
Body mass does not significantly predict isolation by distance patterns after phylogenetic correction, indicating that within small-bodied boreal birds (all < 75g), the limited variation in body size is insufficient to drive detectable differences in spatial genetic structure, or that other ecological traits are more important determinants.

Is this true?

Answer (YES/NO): YES